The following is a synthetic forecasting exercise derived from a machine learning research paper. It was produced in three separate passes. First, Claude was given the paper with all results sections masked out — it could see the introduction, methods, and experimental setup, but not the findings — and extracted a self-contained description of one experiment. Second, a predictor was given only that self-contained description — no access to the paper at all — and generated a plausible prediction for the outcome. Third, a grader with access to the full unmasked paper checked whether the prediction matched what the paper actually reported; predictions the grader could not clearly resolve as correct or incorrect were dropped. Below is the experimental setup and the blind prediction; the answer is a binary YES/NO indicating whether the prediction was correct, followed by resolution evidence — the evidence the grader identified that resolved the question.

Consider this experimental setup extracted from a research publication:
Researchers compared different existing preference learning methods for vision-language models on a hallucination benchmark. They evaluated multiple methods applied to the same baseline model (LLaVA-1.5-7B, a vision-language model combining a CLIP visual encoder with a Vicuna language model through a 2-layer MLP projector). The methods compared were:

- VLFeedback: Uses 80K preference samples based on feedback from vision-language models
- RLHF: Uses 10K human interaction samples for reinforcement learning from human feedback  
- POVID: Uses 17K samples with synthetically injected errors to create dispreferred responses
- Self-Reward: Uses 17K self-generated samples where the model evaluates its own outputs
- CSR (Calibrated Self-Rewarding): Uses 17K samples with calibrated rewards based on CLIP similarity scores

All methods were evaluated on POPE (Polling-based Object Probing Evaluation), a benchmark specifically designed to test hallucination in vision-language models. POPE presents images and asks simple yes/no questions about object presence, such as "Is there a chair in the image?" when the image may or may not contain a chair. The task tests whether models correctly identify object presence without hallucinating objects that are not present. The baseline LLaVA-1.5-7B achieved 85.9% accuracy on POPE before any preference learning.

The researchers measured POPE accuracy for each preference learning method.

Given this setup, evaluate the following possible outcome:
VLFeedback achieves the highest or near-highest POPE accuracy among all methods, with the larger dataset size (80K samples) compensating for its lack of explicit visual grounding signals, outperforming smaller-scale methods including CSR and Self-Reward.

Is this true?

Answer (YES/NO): NO